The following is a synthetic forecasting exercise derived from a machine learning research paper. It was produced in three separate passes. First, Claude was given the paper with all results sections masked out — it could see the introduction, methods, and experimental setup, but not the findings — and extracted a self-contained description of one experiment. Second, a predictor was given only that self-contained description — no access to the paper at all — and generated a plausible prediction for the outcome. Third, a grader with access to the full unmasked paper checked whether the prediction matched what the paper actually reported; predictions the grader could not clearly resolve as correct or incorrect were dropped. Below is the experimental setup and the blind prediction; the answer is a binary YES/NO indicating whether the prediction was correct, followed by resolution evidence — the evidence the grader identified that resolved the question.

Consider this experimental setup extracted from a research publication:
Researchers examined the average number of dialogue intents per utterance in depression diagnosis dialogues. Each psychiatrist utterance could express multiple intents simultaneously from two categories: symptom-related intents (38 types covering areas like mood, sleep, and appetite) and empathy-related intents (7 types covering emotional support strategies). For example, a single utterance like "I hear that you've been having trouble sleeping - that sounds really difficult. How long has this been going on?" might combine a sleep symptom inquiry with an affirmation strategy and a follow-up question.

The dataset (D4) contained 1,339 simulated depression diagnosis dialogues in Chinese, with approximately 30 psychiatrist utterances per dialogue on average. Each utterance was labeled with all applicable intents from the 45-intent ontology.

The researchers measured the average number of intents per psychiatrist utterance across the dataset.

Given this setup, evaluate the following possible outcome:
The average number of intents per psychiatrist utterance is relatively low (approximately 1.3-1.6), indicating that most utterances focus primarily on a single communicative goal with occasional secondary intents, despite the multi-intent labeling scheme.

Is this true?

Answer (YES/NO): NO